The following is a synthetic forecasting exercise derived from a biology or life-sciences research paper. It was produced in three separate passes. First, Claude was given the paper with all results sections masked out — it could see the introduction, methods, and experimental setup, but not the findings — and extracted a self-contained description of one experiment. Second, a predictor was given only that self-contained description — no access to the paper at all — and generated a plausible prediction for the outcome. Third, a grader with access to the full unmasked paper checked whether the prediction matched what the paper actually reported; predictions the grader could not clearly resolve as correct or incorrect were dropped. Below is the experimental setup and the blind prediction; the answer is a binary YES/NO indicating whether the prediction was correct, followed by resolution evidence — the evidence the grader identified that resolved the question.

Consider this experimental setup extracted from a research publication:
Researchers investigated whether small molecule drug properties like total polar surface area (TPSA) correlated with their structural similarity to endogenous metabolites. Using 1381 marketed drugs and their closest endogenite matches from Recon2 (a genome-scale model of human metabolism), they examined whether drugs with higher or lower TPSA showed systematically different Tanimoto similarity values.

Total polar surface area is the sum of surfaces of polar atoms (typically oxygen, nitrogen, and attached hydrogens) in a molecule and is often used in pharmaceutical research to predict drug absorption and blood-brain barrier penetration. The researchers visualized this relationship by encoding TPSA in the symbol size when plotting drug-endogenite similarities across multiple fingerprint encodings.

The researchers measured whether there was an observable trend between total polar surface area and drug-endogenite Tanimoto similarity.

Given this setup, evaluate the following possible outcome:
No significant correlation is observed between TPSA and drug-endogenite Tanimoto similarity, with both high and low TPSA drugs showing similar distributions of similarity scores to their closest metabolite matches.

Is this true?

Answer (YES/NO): YES